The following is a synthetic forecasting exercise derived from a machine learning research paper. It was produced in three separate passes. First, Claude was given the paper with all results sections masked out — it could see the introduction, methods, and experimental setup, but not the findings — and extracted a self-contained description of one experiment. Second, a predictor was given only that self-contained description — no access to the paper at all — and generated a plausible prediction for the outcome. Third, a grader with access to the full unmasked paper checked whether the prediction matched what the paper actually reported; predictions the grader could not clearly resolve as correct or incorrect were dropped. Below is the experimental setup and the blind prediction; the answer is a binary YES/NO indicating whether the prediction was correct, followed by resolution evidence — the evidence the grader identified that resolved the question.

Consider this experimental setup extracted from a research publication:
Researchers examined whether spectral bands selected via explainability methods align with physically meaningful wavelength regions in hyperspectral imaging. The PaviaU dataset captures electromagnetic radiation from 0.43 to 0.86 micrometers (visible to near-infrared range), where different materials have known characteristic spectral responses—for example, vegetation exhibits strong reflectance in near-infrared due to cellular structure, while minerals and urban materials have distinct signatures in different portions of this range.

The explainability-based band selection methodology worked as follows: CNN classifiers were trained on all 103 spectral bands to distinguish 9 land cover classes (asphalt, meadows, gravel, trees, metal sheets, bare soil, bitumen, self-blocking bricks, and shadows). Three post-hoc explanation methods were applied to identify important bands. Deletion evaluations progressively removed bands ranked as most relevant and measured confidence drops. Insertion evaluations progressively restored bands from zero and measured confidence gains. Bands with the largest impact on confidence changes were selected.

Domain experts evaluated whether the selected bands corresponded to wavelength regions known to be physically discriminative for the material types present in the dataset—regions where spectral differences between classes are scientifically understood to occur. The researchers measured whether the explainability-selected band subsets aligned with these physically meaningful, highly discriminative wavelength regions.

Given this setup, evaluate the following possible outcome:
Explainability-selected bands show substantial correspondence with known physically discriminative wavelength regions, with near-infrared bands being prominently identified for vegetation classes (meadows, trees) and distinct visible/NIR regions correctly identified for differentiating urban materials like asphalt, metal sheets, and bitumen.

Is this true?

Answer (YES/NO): YES